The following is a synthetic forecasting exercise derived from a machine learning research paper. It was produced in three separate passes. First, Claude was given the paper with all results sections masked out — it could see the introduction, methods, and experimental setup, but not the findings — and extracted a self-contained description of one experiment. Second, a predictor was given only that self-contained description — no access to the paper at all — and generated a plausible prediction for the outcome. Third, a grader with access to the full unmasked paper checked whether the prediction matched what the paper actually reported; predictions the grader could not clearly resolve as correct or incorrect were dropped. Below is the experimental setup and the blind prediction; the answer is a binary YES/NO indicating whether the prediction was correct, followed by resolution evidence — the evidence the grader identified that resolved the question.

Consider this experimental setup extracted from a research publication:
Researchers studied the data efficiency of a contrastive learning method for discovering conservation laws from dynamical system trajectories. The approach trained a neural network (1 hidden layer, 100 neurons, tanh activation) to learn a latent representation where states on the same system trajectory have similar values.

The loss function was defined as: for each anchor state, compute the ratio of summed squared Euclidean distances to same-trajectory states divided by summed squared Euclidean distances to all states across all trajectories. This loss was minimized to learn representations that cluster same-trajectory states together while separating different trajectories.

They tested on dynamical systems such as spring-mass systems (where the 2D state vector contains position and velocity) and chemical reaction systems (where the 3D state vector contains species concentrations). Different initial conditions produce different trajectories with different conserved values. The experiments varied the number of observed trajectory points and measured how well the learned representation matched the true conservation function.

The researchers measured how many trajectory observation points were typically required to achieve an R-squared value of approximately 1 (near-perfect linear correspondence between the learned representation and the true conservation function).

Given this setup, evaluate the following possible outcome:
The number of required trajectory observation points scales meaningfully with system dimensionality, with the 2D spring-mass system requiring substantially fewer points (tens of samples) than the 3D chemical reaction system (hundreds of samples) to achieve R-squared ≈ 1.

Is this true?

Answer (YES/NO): NO